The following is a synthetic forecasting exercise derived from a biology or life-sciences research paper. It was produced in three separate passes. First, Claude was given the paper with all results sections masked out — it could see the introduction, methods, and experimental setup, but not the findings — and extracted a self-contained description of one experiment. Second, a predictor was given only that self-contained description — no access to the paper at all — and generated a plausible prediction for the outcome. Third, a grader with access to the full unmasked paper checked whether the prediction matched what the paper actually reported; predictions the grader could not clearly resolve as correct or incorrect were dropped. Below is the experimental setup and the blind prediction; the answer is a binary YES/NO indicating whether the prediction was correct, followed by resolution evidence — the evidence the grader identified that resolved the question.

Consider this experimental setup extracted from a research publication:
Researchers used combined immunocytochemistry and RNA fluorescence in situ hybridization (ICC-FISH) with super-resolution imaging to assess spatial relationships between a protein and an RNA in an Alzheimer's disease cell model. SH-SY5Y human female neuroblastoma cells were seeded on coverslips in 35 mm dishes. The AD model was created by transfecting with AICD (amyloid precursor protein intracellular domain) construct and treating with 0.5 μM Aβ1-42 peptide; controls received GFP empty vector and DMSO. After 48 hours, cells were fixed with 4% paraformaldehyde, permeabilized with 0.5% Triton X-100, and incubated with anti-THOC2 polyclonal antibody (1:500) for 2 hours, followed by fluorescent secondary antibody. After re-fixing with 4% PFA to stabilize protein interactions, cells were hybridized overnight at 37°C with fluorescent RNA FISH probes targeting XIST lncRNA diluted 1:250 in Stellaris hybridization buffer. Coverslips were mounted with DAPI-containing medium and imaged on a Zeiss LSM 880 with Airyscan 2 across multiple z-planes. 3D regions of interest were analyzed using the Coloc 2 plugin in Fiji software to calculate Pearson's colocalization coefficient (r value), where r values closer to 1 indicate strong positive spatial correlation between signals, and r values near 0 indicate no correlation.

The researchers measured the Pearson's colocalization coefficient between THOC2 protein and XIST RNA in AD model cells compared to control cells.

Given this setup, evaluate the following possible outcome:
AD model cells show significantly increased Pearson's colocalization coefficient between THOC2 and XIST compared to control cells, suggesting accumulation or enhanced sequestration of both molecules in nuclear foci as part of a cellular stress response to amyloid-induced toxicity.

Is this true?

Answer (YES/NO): YES